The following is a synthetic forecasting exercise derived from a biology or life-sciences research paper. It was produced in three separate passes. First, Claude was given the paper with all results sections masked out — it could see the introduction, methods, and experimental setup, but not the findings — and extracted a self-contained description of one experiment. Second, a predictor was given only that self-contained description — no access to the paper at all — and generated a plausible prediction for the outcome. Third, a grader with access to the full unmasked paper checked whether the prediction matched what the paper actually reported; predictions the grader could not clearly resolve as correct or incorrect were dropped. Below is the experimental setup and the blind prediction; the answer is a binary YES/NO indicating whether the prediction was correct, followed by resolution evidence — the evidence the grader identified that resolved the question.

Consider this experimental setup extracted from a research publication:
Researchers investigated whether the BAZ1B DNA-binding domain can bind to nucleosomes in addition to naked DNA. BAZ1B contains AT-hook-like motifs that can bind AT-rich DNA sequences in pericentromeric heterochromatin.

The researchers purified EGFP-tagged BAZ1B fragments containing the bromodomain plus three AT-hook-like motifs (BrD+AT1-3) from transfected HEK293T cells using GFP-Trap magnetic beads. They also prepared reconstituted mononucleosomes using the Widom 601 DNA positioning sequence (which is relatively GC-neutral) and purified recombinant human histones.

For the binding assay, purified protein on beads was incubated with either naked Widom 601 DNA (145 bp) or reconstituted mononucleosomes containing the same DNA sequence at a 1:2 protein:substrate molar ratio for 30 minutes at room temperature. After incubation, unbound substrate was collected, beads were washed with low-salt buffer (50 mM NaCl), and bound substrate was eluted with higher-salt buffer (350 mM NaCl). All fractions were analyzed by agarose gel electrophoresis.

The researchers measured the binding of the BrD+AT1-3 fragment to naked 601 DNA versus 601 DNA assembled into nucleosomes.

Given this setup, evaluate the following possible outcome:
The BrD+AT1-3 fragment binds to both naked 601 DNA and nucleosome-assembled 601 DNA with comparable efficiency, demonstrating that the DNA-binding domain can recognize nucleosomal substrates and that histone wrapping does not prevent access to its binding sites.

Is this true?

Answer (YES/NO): NO